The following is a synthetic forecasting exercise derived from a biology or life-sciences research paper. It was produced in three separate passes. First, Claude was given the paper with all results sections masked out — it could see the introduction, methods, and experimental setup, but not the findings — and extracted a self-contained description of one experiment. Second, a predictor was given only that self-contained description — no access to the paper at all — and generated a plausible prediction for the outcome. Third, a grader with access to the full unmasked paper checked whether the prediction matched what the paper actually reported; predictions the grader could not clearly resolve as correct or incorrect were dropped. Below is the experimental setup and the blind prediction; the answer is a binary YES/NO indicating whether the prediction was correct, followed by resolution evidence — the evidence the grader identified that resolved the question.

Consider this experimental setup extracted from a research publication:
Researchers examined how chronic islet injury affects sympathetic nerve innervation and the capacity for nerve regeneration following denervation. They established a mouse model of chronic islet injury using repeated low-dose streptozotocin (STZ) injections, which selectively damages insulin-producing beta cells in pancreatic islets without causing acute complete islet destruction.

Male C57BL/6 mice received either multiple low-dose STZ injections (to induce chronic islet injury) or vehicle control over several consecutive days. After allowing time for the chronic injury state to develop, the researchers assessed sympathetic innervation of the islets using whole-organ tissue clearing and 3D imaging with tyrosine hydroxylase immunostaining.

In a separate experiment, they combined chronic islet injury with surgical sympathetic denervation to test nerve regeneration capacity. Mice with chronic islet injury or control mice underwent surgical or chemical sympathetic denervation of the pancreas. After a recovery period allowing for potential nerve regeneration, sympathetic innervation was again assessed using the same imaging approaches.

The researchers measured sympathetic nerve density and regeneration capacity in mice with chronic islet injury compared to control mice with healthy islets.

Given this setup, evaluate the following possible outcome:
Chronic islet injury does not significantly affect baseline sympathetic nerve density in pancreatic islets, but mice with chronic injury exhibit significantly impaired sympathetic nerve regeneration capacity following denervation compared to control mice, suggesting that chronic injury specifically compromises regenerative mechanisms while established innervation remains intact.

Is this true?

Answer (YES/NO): NO